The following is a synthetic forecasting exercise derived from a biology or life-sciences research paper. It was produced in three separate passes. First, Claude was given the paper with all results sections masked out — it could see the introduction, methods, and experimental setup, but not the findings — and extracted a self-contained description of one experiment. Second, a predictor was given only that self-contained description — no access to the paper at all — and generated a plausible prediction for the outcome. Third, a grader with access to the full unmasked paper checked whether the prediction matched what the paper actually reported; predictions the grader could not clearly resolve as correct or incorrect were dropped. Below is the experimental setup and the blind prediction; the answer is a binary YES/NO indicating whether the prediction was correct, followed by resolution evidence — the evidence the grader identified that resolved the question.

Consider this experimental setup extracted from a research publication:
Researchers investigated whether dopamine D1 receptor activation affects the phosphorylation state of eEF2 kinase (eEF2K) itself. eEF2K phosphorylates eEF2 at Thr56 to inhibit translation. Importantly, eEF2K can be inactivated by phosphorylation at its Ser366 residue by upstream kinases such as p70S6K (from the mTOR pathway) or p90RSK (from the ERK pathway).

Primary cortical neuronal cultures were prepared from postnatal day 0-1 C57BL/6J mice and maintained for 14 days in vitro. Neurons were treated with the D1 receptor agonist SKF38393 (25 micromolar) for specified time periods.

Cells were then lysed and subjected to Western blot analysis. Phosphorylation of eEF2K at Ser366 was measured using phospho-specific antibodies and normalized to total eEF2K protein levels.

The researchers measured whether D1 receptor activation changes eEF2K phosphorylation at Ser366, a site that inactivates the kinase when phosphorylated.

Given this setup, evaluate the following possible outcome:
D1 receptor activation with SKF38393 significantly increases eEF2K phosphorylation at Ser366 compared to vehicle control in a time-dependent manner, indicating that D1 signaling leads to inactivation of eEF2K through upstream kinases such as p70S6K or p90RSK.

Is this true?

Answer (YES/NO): YES